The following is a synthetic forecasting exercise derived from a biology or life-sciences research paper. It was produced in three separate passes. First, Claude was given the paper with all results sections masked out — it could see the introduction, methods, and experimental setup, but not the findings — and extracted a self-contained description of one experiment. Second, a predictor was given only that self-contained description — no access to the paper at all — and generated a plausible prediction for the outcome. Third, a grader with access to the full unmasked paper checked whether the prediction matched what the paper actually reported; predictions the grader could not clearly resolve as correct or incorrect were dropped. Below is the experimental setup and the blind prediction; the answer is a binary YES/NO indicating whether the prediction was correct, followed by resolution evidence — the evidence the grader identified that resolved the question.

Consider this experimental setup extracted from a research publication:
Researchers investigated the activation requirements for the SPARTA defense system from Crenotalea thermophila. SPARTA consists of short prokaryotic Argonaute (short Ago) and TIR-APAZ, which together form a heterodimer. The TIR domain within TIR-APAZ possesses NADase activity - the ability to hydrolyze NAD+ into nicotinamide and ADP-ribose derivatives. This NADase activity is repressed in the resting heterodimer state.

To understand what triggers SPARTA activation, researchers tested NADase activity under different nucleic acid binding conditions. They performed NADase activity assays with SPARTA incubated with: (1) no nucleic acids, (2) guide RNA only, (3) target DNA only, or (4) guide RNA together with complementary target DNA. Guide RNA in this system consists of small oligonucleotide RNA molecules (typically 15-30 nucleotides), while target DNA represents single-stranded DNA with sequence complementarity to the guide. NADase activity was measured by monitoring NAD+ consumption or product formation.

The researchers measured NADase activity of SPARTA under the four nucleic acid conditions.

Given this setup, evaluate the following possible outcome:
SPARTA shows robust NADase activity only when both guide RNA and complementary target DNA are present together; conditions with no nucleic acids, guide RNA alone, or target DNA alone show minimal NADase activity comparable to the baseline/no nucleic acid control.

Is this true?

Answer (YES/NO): YES